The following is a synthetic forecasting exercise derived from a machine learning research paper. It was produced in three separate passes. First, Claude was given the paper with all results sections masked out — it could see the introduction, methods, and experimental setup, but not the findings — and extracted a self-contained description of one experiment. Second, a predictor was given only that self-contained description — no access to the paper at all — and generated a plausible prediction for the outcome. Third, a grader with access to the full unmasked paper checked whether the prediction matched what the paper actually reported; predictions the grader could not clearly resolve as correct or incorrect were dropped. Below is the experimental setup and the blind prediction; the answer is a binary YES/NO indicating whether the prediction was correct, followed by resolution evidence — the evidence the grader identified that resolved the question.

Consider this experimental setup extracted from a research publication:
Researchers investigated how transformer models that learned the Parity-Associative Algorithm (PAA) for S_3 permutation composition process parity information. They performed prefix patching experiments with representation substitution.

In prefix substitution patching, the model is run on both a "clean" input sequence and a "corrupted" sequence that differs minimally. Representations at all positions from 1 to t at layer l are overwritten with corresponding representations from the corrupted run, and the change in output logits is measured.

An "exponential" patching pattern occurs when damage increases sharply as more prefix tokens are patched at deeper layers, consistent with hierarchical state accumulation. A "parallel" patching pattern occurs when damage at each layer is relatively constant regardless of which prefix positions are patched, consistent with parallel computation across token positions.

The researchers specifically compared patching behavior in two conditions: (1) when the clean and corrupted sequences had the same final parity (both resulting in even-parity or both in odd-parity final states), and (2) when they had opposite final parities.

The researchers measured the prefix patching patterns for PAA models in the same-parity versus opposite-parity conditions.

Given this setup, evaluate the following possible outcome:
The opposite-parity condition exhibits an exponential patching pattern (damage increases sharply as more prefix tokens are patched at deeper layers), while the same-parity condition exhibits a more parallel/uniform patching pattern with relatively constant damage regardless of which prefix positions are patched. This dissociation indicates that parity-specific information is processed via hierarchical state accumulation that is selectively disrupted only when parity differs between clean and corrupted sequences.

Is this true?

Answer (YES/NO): NO